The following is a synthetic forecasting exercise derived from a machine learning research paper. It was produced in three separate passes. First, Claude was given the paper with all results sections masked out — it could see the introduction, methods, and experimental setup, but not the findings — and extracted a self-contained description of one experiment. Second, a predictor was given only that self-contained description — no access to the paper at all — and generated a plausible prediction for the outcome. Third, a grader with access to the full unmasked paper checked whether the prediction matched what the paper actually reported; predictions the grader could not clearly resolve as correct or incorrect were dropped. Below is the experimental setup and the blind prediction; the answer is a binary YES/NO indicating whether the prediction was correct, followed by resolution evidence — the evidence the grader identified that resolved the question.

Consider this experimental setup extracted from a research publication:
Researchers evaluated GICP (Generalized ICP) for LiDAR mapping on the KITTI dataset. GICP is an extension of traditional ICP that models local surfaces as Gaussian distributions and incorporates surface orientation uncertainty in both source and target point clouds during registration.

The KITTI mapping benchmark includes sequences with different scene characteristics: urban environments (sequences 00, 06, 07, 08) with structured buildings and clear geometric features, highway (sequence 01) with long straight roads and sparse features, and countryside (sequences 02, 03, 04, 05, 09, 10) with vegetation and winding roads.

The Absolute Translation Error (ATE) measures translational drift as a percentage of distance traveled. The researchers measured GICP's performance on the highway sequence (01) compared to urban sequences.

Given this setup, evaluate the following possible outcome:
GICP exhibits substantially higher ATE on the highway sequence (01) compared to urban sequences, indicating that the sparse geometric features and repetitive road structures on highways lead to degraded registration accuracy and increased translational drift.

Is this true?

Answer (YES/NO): YES